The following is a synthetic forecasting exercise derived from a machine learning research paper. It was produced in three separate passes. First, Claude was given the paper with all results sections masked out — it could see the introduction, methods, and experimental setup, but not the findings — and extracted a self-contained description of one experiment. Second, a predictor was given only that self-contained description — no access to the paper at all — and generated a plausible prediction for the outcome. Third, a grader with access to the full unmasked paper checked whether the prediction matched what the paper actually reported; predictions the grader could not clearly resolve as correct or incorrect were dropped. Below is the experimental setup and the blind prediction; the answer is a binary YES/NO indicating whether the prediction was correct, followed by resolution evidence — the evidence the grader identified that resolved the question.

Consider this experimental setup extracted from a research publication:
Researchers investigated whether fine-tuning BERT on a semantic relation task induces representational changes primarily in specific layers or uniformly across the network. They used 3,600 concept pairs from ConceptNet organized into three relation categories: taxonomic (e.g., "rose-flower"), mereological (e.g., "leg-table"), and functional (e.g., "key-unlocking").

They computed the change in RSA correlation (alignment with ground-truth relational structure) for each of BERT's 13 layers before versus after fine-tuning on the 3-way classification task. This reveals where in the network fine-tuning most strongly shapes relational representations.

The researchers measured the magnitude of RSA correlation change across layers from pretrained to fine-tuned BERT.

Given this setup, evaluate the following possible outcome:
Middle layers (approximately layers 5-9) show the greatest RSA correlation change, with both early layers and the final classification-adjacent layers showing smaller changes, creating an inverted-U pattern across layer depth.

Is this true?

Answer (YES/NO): NO